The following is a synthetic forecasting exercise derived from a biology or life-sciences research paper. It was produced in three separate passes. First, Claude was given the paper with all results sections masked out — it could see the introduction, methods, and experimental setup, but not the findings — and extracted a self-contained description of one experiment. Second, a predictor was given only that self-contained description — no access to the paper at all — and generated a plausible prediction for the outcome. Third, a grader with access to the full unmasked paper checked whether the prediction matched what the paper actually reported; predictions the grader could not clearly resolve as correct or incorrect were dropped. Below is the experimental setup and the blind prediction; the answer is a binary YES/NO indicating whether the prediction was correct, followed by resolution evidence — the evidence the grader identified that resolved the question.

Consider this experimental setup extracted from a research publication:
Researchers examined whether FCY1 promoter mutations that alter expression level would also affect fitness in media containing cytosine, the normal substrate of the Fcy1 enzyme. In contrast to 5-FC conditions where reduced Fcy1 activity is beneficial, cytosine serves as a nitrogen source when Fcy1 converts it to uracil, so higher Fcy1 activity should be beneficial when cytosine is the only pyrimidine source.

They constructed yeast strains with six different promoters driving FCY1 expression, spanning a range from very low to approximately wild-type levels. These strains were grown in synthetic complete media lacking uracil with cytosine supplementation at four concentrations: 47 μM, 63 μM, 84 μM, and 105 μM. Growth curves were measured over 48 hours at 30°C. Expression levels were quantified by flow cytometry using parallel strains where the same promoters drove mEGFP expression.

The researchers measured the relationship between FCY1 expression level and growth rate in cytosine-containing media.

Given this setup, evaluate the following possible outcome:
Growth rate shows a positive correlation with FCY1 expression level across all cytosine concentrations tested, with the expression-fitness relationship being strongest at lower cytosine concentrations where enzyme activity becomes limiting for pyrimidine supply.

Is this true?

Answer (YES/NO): NO